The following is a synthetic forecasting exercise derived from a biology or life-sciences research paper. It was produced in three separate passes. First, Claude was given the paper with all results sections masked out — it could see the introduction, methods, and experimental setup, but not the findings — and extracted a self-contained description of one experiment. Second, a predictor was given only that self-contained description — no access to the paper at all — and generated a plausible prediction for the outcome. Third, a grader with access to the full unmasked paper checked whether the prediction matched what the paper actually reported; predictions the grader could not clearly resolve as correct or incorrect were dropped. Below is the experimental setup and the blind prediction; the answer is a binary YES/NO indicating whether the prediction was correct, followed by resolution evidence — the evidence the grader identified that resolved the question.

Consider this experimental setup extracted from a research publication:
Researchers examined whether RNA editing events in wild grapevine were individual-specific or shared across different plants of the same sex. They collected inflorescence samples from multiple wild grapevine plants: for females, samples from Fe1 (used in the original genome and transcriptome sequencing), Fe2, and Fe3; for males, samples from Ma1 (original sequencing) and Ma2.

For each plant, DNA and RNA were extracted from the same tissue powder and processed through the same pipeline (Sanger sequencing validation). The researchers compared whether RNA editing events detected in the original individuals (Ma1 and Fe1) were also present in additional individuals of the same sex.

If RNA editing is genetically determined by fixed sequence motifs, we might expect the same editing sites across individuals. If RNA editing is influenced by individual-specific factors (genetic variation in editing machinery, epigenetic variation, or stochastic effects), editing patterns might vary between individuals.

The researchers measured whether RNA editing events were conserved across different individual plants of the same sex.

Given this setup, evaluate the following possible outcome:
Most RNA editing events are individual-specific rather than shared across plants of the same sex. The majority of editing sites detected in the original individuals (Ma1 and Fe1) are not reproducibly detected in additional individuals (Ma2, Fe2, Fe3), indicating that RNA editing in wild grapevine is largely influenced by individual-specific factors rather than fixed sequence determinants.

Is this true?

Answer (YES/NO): NO